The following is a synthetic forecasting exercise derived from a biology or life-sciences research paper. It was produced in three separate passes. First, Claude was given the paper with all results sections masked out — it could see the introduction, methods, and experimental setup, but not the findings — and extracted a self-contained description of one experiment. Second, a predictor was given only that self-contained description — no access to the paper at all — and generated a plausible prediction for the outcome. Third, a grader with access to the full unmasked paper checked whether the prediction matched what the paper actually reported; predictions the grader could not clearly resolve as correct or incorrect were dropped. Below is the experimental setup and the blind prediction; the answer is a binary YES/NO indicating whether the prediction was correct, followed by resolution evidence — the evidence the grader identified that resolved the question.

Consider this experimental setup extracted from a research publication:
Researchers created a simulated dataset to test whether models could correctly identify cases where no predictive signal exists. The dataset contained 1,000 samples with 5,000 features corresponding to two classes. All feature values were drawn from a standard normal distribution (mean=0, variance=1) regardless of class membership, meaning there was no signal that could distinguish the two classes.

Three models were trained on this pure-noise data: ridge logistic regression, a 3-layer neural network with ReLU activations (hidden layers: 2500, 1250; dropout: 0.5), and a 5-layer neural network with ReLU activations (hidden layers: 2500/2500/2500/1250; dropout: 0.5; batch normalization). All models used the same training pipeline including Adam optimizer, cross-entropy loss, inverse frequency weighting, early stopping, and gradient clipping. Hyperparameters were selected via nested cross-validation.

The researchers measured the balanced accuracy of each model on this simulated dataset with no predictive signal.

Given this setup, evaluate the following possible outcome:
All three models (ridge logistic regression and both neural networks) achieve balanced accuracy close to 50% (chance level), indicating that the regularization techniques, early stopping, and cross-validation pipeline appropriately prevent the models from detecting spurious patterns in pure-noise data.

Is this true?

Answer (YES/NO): YES